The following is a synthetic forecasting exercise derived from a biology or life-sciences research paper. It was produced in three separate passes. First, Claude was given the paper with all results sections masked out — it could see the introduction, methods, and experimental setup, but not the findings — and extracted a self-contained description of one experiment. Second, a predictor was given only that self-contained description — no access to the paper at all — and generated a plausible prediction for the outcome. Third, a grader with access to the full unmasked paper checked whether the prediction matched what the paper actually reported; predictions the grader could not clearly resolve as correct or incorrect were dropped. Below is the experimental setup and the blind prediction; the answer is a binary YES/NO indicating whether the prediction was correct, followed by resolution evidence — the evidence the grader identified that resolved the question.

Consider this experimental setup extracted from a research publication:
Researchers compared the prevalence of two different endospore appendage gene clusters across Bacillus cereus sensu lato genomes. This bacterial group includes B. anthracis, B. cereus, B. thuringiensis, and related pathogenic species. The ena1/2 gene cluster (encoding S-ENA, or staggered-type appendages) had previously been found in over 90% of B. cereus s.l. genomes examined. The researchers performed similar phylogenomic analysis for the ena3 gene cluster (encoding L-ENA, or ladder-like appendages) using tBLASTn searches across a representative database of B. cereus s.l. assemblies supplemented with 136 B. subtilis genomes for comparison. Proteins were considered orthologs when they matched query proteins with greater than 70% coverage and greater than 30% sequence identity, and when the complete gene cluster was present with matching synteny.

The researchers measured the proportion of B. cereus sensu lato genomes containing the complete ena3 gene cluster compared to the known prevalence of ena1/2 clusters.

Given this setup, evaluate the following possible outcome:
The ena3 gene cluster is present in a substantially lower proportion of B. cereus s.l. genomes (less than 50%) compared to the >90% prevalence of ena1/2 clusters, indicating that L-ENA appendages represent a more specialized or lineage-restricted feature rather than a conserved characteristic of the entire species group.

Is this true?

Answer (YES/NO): YES